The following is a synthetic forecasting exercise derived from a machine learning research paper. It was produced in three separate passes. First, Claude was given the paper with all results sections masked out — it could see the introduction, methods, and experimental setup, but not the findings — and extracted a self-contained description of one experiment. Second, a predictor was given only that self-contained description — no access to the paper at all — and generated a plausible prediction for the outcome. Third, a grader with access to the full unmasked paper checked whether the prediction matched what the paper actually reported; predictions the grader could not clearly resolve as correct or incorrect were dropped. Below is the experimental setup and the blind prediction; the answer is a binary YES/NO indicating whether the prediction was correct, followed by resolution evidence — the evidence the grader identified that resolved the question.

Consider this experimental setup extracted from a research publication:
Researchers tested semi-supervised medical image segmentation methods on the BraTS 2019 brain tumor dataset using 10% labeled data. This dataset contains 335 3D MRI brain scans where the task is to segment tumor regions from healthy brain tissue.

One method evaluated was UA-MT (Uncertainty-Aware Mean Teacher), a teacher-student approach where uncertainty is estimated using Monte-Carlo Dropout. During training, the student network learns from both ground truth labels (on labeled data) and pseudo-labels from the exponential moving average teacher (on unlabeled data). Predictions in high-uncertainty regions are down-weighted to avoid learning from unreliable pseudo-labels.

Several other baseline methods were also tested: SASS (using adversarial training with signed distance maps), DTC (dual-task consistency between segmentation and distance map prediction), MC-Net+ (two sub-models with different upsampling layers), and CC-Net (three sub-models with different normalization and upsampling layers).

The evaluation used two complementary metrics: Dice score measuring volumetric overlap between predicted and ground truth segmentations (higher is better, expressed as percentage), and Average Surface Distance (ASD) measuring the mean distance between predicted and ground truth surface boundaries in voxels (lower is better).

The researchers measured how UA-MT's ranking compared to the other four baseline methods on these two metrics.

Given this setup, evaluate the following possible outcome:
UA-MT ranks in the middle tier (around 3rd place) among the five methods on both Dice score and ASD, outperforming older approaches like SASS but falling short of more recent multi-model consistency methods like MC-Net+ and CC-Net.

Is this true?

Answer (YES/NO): NO